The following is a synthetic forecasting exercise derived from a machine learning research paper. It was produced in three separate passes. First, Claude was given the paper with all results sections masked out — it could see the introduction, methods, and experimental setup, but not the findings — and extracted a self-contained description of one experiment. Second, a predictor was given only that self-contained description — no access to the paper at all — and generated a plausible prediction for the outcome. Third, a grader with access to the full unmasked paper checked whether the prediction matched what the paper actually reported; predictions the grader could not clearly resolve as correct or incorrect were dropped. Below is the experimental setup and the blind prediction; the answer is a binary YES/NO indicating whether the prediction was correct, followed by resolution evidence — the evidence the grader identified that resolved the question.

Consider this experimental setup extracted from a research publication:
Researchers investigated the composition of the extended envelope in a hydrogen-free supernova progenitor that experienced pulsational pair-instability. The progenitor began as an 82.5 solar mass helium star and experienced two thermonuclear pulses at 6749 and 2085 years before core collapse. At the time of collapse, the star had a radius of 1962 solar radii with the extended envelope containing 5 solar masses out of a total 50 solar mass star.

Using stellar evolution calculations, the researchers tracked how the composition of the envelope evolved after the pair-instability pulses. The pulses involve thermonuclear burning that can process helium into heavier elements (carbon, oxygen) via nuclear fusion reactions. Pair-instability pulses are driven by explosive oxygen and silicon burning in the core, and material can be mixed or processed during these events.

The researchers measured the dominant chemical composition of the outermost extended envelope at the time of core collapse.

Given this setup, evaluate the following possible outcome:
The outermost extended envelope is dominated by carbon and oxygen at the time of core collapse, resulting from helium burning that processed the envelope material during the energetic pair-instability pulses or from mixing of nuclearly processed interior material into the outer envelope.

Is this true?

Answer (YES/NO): YES